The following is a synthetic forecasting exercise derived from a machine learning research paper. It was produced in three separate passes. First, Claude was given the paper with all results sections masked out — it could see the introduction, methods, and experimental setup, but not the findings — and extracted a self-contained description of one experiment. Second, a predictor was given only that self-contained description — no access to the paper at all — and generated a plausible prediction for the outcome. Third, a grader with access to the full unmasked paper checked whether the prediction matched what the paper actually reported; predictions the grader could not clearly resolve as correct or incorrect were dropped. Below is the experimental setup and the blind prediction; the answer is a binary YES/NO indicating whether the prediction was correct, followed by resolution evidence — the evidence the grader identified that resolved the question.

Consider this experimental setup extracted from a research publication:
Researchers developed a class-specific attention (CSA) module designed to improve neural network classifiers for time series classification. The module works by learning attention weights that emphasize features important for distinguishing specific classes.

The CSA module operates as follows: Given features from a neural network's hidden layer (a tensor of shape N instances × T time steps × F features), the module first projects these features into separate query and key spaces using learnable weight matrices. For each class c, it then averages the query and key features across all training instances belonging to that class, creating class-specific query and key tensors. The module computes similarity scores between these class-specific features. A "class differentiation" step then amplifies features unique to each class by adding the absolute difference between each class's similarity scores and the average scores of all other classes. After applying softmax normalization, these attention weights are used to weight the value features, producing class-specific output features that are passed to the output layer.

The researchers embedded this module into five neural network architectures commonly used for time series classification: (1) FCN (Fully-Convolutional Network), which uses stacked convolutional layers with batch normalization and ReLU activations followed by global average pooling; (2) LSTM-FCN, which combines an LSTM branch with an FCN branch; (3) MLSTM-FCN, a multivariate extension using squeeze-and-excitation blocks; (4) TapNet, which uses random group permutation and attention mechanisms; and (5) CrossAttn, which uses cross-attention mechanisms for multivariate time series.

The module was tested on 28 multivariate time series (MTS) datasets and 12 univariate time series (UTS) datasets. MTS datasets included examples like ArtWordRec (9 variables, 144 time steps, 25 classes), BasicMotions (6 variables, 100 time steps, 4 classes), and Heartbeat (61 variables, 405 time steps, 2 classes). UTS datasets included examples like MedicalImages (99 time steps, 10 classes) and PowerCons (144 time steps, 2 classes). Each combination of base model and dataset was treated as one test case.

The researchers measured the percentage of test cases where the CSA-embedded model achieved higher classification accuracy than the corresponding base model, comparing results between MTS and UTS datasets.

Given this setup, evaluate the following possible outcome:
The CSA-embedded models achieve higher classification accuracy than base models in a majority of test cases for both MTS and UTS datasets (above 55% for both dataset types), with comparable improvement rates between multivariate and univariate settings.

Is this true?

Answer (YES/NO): NO